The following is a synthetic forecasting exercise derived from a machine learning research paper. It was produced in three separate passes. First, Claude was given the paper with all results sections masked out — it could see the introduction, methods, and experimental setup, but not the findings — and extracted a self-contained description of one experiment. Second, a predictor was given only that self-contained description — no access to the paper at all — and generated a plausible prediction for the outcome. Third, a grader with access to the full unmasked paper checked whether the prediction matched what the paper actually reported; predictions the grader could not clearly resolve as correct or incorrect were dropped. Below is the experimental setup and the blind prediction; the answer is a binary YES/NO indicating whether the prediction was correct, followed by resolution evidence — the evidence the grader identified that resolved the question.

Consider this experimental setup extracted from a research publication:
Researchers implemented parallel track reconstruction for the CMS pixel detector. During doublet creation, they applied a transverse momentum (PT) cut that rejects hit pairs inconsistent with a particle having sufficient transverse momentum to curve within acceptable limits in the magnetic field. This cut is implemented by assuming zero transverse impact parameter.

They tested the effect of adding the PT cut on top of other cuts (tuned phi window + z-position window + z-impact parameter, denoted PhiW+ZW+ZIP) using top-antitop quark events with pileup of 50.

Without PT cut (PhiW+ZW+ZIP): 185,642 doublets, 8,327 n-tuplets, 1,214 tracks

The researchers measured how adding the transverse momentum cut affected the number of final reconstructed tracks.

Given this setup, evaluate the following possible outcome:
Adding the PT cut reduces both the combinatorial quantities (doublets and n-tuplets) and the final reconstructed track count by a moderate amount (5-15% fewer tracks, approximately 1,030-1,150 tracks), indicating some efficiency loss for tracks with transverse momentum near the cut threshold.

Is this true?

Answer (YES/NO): YES